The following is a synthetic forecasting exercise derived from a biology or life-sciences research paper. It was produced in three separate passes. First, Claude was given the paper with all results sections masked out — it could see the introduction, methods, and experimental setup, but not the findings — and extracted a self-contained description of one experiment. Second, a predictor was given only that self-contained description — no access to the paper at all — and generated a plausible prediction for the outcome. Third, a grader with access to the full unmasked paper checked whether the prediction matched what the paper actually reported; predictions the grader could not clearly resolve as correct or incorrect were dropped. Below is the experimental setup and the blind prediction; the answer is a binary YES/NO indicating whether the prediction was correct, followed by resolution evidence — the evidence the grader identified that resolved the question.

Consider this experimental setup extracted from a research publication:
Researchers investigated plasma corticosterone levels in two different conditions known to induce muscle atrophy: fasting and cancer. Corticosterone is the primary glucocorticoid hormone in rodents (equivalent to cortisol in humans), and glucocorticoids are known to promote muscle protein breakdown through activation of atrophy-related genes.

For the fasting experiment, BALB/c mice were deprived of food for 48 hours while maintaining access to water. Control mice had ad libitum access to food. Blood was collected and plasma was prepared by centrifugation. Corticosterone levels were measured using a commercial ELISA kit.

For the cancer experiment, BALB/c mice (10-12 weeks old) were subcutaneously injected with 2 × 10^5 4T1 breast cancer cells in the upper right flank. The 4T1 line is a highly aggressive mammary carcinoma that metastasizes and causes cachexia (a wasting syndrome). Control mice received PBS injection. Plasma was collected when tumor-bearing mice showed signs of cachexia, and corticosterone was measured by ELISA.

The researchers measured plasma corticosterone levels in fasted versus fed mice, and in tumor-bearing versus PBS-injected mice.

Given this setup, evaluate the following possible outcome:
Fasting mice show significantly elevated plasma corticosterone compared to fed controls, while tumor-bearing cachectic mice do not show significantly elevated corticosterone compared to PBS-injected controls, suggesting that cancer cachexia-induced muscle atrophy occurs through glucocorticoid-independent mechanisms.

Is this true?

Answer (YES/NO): NO